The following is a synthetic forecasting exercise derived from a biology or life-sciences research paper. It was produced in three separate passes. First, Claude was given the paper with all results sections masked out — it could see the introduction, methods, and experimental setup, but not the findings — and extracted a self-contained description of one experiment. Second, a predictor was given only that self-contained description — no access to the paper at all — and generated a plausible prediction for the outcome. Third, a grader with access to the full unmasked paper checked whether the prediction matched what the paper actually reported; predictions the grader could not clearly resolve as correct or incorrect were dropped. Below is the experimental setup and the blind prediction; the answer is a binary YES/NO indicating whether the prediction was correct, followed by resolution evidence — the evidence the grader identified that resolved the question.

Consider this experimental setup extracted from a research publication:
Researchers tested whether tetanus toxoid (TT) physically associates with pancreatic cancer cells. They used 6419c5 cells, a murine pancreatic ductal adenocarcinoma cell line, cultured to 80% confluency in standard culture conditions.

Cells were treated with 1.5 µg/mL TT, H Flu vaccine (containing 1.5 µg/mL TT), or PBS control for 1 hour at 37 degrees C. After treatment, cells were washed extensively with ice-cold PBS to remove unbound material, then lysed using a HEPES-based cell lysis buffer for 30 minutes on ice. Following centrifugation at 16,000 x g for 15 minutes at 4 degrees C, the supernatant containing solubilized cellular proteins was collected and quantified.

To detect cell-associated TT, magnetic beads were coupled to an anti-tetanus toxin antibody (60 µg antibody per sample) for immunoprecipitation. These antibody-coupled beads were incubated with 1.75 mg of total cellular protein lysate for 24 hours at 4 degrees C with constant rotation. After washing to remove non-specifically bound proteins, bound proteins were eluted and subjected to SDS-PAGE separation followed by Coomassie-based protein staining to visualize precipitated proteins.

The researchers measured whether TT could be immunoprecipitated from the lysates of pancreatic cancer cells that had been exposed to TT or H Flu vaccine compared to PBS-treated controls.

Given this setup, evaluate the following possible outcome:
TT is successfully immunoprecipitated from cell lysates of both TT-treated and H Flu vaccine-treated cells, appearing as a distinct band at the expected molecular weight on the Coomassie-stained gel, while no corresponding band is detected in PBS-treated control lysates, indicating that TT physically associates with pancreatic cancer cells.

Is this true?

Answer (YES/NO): YES